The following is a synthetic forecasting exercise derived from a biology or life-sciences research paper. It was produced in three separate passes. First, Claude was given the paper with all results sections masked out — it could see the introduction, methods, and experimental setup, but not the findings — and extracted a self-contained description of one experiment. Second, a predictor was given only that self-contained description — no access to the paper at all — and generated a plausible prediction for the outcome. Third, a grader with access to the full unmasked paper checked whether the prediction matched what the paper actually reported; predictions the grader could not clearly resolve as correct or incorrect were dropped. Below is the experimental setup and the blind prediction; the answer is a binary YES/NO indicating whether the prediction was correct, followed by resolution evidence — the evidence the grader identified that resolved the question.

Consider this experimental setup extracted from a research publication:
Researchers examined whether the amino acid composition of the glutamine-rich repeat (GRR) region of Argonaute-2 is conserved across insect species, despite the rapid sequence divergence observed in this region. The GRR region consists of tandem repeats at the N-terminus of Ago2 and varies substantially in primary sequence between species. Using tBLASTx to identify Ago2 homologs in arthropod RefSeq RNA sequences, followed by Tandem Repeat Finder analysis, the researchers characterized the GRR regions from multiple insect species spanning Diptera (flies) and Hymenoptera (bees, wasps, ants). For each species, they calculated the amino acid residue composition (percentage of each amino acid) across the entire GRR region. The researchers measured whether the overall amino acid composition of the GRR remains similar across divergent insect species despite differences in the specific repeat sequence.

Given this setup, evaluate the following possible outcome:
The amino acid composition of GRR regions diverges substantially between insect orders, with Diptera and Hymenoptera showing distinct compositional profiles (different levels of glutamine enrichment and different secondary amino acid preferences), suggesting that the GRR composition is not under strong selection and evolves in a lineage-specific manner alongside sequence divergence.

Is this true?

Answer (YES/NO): NO